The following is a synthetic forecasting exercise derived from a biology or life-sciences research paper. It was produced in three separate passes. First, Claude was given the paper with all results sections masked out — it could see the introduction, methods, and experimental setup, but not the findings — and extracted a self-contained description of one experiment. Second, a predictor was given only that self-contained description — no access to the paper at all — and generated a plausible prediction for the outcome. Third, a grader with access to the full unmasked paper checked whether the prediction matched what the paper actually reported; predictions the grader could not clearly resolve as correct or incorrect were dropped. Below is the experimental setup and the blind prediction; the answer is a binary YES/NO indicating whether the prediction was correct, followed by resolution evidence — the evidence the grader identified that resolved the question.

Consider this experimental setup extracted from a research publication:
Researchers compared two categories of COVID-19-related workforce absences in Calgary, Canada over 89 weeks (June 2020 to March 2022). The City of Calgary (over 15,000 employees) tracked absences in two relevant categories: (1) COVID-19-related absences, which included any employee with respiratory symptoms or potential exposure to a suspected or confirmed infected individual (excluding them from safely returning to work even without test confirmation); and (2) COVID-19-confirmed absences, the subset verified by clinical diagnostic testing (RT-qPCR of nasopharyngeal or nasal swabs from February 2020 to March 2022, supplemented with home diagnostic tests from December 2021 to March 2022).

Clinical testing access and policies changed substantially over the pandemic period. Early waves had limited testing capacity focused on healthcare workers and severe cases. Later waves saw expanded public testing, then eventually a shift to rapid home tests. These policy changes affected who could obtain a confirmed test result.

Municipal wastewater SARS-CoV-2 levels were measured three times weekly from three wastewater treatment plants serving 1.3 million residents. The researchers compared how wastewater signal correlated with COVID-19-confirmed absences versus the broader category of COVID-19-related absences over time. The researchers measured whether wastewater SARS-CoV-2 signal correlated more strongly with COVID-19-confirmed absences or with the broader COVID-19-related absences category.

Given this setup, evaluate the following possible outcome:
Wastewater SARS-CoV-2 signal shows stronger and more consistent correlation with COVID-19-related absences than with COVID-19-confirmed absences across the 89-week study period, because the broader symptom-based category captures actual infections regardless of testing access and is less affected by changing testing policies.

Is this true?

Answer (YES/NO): NO